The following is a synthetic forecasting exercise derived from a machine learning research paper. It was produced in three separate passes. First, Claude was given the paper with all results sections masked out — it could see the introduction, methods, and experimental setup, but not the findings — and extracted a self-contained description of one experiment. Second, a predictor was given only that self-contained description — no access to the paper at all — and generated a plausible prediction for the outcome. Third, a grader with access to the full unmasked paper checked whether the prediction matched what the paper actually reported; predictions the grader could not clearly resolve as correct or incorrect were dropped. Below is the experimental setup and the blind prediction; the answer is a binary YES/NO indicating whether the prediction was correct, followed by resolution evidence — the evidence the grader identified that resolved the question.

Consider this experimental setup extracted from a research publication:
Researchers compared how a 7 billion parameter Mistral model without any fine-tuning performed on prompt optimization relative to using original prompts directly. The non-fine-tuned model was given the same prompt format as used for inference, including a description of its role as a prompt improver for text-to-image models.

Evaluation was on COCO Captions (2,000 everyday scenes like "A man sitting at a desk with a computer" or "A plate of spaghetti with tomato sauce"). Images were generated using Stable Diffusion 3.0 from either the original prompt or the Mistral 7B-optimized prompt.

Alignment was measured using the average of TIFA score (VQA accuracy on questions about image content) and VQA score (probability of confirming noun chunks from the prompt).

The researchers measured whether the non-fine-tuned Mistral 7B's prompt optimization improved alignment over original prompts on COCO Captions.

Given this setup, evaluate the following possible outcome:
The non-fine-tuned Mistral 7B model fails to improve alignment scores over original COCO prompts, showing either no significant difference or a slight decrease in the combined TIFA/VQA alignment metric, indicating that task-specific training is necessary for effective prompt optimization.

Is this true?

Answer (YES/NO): NO